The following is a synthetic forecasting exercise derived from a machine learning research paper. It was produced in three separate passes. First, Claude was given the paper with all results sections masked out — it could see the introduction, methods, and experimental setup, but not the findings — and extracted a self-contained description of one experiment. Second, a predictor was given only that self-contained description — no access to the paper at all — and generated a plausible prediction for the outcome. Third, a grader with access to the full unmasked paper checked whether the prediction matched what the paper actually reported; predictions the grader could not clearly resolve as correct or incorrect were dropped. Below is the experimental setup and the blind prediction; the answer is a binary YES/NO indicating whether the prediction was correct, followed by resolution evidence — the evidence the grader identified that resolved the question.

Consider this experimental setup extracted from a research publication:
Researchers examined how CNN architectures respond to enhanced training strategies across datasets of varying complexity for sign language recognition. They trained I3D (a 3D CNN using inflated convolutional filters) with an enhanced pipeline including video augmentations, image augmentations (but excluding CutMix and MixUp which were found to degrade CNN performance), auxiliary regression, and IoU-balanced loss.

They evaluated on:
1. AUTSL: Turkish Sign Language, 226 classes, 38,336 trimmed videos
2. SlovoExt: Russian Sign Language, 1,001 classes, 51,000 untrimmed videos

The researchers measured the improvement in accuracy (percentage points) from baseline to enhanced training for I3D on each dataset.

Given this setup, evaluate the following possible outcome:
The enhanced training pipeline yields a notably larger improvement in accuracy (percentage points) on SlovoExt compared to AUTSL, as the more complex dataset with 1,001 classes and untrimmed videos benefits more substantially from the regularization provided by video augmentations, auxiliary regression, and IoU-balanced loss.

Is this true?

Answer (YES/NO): NO